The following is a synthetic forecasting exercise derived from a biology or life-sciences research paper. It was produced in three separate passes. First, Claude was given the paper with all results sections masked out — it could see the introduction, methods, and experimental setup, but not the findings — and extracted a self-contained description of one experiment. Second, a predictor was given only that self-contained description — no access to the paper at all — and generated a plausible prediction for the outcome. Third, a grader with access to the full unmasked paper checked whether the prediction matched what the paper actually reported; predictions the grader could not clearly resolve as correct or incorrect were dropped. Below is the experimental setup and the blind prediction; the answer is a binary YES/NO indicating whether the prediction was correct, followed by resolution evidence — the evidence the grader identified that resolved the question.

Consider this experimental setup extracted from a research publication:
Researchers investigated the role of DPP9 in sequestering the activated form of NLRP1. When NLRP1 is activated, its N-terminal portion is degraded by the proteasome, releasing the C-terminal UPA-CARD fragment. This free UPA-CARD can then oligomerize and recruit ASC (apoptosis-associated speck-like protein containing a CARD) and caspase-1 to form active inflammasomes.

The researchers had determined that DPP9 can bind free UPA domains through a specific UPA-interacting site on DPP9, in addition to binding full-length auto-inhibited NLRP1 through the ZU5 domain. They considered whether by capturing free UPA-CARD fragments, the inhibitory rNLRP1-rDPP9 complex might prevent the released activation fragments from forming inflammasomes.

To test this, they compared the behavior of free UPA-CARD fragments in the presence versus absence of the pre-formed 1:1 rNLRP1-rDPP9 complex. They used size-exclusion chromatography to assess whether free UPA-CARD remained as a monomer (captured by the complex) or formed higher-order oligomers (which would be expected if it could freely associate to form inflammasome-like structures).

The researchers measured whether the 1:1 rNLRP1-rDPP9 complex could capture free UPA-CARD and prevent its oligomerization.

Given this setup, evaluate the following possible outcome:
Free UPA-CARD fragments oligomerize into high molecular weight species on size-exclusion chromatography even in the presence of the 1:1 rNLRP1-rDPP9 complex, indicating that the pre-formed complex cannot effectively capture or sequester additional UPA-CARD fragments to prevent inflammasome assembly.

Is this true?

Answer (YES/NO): NO